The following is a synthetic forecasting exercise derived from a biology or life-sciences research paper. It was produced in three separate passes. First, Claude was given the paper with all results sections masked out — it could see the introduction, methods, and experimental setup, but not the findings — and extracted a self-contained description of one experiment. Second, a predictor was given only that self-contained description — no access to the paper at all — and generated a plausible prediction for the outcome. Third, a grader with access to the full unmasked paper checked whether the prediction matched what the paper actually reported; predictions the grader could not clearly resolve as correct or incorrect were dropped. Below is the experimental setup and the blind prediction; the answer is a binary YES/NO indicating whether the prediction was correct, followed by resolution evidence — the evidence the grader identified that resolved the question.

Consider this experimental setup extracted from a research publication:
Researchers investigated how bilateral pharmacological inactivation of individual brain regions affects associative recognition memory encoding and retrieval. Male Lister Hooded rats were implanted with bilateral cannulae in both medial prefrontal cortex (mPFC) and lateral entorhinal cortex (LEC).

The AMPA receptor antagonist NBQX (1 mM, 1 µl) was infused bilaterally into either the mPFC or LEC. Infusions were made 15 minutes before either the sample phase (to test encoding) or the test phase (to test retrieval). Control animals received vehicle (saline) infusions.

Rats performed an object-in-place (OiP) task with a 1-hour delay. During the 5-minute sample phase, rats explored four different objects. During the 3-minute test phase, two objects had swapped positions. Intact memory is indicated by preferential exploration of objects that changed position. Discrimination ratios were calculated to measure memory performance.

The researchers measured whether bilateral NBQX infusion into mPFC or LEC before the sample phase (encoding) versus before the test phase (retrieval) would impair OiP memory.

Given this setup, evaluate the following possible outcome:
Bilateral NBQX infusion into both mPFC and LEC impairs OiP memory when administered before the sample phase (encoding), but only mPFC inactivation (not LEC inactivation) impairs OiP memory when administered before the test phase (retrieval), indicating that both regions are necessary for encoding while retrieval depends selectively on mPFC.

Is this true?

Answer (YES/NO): NO